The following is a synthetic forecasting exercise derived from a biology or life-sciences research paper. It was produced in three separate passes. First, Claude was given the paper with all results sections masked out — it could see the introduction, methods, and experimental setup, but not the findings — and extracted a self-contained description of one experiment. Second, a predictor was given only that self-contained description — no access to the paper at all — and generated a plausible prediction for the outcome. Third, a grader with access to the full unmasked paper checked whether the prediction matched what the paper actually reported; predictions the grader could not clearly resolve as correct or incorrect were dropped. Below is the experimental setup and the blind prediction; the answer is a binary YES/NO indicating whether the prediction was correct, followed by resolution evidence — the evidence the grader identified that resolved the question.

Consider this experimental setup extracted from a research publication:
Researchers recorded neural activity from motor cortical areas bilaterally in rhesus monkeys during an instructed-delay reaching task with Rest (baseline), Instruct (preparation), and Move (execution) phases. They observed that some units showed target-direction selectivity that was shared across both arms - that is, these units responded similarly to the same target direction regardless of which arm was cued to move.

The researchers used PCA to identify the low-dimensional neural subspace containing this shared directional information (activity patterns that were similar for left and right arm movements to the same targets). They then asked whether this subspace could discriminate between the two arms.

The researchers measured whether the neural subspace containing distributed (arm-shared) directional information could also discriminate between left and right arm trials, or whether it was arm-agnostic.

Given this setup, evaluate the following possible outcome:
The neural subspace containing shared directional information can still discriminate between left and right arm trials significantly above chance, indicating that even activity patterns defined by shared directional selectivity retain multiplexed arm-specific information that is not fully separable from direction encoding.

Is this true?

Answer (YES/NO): NO